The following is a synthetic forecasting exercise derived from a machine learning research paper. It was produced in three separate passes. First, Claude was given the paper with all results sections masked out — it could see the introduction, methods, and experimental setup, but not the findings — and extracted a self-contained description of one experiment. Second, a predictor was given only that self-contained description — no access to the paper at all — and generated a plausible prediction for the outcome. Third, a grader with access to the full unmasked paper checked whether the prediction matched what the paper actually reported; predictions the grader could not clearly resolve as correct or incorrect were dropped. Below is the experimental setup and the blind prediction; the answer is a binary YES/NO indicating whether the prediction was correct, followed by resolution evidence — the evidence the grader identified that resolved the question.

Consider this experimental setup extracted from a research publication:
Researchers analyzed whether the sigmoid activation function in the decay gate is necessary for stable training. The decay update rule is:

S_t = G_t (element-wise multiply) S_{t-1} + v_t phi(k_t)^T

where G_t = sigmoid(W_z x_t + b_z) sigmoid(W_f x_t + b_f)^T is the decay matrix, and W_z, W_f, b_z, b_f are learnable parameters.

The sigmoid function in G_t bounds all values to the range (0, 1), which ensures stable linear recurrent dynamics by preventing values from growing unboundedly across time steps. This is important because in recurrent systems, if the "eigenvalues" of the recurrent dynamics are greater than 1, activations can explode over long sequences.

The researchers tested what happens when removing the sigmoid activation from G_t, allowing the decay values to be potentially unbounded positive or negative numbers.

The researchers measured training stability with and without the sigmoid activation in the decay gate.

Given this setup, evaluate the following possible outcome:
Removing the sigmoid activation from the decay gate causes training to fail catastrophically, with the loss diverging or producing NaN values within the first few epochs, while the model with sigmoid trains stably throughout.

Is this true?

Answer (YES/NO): YES